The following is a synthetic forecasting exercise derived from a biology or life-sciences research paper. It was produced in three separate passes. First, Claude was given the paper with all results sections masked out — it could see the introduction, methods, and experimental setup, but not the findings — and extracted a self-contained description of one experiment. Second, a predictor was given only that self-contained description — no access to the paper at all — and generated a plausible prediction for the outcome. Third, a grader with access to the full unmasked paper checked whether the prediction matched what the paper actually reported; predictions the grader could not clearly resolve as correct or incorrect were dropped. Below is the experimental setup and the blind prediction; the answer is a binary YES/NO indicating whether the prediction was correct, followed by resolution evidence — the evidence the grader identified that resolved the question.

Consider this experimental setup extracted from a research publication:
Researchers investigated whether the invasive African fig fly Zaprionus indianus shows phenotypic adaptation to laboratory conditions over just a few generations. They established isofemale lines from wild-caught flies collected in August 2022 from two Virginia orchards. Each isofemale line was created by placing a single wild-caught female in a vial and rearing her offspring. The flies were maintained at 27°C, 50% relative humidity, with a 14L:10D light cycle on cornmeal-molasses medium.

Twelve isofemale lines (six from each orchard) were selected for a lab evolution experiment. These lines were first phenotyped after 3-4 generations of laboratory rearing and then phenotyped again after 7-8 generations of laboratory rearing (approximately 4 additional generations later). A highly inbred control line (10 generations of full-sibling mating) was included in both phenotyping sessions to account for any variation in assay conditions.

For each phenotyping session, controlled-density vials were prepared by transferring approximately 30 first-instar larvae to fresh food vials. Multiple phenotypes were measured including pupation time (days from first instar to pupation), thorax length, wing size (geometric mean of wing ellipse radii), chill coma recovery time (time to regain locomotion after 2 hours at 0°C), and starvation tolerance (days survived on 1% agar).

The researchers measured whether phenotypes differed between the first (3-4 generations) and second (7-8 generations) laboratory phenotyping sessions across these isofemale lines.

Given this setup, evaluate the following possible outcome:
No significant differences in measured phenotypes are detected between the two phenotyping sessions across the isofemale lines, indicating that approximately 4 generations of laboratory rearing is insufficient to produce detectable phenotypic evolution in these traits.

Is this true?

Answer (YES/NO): NO